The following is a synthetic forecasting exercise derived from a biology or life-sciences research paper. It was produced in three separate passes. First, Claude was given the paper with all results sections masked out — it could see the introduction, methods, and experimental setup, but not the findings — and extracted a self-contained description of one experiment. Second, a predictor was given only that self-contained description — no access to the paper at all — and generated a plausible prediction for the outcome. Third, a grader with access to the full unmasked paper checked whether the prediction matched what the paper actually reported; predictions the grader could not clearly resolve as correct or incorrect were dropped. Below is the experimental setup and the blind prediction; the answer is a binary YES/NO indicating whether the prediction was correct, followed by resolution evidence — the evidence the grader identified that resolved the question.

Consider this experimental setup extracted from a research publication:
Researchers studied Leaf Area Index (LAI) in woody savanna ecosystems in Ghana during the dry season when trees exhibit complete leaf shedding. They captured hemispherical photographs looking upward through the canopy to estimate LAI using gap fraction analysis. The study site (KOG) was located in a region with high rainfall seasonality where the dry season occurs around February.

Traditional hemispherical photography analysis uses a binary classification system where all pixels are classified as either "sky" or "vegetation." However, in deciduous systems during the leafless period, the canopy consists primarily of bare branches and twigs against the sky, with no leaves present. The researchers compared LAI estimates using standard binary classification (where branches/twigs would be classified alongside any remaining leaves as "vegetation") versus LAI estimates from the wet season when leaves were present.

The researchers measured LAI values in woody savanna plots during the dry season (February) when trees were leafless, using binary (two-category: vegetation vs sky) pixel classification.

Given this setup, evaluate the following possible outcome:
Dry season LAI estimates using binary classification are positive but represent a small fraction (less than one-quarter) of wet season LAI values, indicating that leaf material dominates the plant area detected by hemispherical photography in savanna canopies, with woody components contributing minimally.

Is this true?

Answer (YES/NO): NO